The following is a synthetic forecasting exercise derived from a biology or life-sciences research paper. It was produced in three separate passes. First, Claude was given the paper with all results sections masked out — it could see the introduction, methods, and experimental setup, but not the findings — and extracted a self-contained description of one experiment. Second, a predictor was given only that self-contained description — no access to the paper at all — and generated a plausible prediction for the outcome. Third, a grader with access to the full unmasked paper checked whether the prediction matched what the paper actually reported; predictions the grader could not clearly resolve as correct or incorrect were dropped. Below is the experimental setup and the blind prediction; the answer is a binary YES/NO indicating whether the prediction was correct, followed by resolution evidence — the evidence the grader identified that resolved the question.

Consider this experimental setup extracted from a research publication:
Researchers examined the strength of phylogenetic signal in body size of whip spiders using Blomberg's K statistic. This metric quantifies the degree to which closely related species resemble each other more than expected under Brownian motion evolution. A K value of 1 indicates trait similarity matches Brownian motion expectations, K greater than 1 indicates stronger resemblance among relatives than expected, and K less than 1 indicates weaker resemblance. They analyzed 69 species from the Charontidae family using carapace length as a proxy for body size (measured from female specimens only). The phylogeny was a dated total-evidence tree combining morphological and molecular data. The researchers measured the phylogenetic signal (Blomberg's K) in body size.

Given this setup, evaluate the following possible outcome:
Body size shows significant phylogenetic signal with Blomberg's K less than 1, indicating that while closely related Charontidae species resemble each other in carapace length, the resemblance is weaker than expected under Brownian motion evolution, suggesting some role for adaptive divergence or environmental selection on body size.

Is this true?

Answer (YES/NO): YES